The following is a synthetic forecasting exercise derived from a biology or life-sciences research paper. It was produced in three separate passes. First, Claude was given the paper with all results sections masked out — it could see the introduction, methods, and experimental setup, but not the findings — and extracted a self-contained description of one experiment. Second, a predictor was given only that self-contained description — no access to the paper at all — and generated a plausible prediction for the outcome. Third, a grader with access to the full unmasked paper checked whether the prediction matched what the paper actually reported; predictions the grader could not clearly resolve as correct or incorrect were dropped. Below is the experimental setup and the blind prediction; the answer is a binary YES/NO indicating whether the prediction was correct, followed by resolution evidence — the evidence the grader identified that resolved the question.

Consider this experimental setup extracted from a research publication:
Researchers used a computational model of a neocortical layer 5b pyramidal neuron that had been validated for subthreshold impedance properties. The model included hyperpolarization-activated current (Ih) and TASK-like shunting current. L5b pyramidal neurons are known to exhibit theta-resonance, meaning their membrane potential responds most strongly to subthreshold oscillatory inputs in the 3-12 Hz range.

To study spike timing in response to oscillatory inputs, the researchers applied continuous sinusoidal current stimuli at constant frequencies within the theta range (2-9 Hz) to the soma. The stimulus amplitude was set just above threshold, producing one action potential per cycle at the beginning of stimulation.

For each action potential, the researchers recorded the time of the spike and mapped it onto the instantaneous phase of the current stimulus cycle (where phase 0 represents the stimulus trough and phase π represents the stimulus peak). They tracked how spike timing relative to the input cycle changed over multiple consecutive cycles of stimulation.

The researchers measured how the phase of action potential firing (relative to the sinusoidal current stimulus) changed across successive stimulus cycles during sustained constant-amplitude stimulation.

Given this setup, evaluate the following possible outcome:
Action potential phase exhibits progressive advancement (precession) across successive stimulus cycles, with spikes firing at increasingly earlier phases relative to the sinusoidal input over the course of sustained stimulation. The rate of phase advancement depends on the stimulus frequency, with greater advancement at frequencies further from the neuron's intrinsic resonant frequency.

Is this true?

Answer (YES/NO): NO